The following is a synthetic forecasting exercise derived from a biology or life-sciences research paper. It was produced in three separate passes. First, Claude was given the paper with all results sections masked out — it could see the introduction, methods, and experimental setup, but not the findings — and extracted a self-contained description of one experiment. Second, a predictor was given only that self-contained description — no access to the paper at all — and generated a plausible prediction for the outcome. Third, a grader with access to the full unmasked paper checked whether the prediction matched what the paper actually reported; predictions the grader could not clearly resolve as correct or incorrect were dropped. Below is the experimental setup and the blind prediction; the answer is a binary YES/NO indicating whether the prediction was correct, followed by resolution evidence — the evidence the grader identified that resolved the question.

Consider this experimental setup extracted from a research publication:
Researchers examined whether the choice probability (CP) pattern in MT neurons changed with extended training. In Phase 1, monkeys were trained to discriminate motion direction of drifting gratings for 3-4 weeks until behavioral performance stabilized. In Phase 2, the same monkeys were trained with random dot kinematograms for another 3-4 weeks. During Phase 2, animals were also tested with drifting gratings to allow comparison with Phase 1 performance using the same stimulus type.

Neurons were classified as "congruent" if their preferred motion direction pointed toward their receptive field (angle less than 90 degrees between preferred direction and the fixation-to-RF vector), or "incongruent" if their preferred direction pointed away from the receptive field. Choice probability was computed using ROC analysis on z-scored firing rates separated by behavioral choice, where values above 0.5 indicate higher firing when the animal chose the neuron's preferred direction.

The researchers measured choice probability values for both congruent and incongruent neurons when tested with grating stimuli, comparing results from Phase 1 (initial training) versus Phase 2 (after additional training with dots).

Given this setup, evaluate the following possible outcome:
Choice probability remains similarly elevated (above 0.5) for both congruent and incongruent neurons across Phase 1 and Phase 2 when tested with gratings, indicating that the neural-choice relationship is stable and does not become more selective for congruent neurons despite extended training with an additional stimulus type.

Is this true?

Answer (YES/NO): NO